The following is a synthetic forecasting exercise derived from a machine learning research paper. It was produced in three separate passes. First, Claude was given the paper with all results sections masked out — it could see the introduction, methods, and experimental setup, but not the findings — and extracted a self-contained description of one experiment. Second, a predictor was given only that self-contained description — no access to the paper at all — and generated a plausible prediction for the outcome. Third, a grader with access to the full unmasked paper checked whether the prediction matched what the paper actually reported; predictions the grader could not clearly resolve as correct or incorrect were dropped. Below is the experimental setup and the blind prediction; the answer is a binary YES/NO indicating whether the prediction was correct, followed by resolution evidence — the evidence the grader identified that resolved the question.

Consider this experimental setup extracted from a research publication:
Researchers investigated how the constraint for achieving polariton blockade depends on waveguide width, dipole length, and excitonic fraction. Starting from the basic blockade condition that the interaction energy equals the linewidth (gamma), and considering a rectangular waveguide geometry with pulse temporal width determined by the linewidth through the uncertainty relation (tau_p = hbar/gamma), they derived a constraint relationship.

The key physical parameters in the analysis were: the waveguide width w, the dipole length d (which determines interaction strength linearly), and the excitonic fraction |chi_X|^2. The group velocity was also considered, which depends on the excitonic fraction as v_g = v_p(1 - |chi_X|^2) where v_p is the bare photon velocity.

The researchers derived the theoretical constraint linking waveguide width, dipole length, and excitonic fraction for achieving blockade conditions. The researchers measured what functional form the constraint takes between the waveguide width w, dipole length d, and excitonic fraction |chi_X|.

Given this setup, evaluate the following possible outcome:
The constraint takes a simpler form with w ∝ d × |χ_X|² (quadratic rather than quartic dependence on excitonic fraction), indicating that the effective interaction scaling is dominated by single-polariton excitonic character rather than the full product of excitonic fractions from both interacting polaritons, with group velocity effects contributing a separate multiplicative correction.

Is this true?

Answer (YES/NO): NO